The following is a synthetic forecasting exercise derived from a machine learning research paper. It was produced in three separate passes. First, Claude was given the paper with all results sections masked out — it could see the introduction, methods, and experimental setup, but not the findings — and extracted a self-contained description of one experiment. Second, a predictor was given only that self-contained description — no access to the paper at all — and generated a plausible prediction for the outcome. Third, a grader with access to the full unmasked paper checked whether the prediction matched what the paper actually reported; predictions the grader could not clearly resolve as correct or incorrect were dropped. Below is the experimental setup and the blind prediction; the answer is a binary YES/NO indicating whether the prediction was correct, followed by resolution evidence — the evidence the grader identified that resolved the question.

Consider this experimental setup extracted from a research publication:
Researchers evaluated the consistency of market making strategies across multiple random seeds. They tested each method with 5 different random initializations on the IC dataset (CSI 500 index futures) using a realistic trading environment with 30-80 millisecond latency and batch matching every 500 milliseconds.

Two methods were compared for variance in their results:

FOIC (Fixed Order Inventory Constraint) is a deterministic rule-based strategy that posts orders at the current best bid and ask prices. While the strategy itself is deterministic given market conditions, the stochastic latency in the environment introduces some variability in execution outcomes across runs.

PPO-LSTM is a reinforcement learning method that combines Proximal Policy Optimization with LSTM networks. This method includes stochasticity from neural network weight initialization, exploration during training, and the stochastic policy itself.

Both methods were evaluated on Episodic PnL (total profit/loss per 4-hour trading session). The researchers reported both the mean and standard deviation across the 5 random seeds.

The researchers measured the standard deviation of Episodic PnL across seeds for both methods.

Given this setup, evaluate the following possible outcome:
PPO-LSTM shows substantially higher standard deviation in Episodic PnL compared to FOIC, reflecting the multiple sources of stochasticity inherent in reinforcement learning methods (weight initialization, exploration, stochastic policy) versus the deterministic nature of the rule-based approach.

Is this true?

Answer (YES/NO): YES